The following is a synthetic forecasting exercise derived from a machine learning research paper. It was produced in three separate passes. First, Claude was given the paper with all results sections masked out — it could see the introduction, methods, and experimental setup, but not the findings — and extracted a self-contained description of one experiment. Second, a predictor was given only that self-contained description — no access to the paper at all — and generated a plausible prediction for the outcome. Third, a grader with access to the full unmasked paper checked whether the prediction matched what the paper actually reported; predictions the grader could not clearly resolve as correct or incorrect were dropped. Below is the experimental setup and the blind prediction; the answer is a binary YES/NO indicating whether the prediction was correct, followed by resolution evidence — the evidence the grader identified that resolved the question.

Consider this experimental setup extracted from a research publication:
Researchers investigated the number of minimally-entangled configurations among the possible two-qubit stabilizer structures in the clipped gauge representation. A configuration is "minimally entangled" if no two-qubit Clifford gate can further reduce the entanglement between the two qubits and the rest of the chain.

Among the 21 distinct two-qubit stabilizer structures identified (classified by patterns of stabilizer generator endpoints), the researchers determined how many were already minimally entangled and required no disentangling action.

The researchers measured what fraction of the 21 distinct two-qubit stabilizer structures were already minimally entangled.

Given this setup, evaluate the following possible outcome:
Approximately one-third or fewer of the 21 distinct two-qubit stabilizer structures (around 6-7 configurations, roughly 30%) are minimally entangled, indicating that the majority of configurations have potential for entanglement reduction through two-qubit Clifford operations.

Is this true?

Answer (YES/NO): NO